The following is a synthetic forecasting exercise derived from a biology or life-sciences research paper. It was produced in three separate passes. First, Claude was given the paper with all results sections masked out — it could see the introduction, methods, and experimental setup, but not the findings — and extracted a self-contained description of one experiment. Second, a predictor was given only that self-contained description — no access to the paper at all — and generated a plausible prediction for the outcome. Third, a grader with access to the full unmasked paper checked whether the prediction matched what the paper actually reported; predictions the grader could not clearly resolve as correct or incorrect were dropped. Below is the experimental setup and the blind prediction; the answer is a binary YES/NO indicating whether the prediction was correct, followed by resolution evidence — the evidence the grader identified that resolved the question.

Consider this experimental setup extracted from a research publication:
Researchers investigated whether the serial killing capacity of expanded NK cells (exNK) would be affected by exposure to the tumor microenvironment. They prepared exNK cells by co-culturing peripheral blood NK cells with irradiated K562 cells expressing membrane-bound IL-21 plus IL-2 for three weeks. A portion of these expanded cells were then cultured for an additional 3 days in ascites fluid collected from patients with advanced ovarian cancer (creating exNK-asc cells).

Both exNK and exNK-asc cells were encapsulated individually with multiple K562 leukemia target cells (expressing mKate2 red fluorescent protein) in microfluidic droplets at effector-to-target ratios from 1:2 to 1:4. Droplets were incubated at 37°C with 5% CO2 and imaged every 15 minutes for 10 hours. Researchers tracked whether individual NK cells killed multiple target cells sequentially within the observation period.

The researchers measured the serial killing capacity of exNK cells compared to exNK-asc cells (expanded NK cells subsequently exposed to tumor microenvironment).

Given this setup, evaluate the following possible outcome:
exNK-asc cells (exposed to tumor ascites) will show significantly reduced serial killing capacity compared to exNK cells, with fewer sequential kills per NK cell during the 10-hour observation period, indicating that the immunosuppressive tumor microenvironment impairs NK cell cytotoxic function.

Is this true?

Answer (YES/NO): YES